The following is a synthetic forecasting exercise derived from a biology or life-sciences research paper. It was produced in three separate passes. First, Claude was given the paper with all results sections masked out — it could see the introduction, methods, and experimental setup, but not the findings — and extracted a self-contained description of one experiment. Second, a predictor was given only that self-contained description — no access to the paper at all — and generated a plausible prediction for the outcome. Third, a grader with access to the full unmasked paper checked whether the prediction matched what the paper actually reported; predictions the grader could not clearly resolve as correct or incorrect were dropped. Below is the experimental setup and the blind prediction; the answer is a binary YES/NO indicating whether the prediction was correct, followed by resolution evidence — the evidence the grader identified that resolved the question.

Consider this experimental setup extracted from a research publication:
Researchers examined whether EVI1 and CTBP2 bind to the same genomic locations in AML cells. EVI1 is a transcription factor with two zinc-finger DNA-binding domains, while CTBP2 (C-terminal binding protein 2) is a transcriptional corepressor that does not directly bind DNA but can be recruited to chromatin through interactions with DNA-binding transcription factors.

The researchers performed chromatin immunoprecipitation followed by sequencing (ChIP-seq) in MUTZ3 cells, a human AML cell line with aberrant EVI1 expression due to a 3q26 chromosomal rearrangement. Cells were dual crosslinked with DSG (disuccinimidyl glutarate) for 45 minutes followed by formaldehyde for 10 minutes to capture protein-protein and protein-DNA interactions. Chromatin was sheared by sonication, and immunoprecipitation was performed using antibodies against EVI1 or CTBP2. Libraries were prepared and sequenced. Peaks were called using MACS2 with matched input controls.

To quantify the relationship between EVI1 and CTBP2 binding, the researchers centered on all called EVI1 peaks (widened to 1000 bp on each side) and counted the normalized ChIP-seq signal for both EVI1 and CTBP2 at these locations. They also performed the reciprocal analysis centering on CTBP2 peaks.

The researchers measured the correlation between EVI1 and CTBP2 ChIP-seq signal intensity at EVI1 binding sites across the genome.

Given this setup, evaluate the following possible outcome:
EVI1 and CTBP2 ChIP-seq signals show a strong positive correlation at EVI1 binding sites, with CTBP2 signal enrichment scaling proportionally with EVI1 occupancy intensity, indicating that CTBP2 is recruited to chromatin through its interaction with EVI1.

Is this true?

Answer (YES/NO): YES